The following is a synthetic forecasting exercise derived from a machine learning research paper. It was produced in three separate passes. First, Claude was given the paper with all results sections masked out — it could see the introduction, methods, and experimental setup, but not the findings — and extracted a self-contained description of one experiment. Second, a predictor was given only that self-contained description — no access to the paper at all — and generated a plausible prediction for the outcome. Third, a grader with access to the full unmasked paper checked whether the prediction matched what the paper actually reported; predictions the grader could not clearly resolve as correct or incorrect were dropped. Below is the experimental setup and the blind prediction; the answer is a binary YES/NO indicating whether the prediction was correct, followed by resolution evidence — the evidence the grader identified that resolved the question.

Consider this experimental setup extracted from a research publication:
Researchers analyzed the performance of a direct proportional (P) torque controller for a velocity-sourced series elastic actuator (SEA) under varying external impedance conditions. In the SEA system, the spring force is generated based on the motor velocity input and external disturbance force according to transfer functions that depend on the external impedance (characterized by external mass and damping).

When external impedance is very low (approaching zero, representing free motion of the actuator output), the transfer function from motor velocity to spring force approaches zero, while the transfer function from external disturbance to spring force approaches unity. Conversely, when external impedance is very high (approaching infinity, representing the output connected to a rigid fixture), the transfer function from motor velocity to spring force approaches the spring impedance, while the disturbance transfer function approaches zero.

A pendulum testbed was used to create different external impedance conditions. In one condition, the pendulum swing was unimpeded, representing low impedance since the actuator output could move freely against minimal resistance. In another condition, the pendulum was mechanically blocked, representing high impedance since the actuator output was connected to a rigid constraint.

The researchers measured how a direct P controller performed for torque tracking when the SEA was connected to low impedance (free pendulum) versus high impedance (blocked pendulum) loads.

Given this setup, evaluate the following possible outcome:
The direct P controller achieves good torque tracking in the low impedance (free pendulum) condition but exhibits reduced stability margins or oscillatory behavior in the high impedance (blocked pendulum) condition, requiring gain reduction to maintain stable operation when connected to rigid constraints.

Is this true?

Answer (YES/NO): NO